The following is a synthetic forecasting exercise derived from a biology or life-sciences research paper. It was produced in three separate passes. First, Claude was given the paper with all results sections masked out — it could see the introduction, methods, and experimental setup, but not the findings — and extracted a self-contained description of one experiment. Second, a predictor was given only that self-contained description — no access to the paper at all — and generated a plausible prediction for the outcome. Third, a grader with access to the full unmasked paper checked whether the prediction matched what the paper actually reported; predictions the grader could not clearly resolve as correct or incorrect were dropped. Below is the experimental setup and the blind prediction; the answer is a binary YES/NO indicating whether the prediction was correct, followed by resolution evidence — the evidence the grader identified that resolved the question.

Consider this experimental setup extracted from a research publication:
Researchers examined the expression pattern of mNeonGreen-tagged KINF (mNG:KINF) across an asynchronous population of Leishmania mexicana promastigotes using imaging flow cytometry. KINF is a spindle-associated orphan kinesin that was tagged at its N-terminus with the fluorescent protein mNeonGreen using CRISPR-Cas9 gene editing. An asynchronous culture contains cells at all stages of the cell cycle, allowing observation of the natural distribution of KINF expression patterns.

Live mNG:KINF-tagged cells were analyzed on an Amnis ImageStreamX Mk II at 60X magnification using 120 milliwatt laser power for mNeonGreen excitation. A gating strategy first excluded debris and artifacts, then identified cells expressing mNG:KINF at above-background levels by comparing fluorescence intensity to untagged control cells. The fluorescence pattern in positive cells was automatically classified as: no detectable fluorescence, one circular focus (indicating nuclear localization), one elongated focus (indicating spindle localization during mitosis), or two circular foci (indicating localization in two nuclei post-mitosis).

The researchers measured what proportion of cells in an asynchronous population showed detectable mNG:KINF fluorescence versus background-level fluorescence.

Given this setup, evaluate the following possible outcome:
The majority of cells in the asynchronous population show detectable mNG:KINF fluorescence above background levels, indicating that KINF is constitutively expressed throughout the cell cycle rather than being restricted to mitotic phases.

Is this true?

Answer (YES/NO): NO